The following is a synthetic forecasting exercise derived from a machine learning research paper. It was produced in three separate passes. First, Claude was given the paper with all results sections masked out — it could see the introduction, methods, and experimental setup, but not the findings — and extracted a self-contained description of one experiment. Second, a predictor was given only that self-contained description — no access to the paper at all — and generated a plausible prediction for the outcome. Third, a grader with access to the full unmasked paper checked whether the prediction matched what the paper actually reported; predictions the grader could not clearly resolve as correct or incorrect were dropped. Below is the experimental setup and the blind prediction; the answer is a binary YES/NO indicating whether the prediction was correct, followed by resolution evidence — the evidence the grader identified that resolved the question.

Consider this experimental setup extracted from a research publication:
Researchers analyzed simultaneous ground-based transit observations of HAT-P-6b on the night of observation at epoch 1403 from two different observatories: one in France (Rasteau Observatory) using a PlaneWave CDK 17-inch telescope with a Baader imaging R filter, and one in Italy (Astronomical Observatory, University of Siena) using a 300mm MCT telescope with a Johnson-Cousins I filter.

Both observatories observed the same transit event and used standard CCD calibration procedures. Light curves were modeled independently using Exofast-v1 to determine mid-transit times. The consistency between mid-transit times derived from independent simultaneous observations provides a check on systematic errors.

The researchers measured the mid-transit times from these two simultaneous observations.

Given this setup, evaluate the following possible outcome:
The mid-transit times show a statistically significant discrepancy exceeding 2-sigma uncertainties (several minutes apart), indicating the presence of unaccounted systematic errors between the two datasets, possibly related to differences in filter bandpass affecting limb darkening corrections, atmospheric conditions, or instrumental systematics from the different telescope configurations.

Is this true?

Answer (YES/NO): NO